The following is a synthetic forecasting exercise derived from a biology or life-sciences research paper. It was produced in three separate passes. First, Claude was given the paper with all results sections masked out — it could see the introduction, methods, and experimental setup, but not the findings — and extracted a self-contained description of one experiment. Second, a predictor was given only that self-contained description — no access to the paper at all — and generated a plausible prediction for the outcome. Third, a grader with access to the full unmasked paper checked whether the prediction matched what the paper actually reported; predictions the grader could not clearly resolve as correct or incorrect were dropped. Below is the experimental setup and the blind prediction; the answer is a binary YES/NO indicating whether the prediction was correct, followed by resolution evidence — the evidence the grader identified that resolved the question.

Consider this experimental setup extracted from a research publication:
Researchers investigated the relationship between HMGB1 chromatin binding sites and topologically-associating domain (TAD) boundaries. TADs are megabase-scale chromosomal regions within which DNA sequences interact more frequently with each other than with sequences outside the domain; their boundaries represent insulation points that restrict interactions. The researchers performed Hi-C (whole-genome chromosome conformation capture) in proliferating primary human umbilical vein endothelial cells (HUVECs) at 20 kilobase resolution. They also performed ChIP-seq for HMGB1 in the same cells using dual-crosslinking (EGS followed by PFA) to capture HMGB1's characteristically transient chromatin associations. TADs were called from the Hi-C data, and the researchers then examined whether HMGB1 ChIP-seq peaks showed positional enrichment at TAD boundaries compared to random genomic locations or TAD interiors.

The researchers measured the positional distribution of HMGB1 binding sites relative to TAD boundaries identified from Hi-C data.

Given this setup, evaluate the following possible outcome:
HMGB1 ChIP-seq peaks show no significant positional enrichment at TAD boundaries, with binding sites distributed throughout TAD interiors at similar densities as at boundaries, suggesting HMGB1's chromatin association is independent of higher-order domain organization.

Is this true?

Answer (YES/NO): NO